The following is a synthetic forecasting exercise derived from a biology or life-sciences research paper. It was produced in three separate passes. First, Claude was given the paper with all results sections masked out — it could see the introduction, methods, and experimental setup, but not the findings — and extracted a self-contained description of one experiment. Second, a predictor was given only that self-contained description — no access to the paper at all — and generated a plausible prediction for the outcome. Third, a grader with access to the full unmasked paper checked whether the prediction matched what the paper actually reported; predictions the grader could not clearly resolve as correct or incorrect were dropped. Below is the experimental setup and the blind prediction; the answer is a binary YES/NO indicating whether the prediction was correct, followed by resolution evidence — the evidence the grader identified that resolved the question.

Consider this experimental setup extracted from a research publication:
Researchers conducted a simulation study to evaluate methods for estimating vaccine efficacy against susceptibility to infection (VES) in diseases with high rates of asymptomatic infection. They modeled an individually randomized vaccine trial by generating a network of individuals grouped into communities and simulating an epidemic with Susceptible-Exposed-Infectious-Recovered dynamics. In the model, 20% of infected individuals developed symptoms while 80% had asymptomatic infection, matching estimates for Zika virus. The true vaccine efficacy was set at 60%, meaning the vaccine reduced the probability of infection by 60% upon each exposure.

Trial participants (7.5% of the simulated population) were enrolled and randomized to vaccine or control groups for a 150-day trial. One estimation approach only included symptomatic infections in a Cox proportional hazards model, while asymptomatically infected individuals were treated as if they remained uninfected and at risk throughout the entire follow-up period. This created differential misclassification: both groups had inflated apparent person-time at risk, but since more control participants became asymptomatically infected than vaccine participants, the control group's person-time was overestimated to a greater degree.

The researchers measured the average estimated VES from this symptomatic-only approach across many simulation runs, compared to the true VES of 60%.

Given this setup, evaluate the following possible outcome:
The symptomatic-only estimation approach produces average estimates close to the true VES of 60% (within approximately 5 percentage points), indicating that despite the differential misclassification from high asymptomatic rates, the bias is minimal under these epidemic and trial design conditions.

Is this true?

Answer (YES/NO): NO